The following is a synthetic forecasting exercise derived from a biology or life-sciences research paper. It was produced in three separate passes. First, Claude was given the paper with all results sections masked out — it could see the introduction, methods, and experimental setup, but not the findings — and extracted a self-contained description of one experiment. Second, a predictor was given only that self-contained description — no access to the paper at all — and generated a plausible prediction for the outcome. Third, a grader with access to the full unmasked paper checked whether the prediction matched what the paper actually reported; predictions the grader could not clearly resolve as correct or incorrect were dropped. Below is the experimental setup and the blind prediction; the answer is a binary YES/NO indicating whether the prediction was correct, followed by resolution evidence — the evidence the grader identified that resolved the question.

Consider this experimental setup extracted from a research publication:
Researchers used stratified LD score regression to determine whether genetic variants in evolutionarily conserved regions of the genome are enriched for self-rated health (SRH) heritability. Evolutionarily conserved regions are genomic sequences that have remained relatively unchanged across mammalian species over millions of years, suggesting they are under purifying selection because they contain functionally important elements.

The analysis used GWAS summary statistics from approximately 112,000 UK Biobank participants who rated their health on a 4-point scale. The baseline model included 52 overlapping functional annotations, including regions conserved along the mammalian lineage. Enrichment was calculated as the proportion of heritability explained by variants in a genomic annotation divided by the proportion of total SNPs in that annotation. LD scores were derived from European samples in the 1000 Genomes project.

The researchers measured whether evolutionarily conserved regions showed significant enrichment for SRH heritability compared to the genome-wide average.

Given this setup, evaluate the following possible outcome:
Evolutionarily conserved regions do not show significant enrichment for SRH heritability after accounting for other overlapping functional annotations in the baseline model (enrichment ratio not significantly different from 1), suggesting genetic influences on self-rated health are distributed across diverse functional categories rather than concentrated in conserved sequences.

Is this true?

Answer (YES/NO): NO